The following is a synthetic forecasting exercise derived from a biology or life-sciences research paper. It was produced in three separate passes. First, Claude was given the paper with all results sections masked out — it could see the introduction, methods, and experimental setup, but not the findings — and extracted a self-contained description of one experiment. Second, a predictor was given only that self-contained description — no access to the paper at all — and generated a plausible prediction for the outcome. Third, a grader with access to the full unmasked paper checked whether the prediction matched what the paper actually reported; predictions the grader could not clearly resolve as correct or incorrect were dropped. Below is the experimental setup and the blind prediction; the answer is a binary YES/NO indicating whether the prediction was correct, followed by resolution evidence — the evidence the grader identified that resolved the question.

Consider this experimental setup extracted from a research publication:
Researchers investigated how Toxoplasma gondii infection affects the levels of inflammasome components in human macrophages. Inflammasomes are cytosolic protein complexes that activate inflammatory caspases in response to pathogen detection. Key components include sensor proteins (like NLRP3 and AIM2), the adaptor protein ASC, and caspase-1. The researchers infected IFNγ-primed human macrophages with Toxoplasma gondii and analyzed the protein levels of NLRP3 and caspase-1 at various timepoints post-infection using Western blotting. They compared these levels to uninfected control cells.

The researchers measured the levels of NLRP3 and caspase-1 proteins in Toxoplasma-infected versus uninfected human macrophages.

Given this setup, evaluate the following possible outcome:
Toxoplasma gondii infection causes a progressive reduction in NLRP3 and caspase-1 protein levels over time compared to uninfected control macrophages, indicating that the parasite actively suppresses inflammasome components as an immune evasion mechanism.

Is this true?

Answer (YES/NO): YES